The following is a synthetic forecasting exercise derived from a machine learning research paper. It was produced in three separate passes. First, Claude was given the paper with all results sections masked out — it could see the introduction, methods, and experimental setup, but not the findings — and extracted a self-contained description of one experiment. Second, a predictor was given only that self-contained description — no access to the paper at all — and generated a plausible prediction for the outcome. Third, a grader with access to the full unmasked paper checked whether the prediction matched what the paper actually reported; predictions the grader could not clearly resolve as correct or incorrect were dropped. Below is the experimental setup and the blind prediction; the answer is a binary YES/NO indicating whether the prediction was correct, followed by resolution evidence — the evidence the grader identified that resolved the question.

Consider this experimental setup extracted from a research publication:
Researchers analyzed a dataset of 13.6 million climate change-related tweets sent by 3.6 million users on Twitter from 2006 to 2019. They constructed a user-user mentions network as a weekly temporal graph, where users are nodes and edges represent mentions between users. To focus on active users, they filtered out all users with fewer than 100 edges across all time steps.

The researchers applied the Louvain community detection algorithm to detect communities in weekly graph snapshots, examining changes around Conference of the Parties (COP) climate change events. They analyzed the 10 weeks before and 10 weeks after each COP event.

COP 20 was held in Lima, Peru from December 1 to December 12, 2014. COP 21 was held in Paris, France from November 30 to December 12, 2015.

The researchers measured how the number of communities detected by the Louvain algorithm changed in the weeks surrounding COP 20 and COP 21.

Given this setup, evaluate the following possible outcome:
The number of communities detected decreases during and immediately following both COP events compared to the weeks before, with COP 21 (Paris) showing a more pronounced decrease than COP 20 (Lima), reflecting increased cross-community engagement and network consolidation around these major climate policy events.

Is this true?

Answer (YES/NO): NO